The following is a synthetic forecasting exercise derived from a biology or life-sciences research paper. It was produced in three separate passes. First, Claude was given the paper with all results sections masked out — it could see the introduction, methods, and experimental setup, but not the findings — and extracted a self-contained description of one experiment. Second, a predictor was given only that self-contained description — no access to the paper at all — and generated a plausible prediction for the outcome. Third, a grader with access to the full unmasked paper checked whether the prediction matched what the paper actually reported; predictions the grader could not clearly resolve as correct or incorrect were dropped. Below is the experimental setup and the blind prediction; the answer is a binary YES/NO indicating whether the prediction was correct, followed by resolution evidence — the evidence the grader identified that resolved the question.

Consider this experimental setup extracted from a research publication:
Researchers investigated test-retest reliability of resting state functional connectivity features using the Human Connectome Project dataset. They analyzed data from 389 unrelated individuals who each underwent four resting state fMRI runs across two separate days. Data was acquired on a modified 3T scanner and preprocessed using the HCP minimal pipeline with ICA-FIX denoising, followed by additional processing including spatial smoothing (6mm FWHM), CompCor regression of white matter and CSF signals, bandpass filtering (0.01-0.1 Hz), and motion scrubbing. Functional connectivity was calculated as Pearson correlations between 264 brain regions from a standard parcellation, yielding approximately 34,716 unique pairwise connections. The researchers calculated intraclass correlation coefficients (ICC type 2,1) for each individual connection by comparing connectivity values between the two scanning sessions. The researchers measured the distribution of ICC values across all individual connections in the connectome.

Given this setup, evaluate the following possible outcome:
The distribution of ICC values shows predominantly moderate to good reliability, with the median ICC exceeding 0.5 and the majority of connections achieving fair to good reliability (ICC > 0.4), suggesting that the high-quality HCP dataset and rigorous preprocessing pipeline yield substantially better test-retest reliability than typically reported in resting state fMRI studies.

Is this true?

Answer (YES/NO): NO